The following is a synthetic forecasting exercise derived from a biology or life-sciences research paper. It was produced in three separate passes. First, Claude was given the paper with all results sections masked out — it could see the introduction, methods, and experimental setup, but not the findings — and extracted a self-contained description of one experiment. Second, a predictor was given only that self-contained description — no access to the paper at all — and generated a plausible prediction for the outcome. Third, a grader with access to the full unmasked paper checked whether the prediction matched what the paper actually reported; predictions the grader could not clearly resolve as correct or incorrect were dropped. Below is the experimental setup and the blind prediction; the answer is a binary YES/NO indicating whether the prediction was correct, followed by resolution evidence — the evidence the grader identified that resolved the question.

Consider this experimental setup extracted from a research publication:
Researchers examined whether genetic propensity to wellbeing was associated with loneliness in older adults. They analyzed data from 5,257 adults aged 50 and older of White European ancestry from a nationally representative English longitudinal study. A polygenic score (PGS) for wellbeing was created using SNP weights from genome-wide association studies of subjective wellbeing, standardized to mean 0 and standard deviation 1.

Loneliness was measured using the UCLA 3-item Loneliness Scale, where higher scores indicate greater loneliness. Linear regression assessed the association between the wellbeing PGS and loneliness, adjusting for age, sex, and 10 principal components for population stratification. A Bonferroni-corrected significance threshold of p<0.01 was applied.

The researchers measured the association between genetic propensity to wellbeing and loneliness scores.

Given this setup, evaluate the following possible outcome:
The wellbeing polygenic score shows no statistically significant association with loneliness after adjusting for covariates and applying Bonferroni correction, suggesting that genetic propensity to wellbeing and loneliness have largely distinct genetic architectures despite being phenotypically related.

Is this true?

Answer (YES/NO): NO